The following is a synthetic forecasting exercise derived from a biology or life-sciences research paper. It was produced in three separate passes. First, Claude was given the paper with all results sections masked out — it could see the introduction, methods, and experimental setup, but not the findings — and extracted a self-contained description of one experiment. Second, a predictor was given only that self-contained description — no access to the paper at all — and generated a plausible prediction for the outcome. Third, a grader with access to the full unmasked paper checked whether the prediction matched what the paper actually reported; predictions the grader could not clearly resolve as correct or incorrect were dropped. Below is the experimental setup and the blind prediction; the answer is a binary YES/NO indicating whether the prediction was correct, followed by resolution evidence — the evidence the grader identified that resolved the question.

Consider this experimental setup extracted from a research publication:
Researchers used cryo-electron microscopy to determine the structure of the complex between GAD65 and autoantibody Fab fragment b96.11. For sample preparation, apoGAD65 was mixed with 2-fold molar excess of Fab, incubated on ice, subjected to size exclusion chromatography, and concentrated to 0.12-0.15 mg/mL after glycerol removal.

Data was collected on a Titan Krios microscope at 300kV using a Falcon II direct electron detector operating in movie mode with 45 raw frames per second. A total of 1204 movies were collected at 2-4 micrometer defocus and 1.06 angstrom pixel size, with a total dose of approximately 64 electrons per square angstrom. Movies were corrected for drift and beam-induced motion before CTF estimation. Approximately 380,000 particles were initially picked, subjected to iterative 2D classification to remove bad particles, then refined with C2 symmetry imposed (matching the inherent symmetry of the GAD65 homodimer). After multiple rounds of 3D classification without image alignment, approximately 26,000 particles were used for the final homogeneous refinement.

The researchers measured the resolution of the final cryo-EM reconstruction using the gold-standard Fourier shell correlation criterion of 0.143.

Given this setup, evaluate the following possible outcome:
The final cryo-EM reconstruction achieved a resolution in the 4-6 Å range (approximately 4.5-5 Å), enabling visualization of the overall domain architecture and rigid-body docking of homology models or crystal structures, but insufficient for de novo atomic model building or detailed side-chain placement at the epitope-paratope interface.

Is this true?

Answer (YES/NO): NO